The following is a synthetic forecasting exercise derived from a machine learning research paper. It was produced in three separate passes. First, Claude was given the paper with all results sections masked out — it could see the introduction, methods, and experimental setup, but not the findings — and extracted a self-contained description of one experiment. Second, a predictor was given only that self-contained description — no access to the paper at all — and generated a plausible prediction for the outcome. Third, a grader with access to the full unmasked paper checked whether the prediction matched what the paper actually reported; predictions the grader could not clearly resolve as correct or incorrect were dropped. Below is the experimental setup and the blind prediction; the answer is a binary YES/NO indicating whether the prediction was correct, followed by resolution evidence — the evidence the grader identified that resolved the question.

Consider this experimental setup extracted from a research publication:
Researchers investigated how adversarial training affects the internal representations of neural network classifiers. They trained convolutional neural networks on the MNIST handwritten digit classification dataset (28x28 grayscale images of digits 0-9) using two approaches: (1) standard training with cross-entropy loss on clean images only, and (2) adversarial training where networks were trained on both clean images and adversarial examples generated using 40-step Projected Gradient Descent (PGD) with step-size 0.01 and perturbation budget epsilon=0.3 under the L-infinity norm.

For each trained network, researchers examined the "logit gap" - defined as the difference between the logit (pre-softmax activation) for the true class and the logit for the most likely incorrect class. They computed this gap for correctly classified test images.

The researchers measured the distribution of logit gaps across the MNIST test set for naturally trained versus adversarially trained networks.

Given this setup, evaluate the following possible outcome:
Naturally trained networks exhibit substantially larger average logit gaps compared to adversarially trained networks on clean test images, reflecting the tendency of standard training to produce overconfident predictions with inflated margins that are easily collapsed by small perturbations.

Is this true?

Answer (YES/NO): YES